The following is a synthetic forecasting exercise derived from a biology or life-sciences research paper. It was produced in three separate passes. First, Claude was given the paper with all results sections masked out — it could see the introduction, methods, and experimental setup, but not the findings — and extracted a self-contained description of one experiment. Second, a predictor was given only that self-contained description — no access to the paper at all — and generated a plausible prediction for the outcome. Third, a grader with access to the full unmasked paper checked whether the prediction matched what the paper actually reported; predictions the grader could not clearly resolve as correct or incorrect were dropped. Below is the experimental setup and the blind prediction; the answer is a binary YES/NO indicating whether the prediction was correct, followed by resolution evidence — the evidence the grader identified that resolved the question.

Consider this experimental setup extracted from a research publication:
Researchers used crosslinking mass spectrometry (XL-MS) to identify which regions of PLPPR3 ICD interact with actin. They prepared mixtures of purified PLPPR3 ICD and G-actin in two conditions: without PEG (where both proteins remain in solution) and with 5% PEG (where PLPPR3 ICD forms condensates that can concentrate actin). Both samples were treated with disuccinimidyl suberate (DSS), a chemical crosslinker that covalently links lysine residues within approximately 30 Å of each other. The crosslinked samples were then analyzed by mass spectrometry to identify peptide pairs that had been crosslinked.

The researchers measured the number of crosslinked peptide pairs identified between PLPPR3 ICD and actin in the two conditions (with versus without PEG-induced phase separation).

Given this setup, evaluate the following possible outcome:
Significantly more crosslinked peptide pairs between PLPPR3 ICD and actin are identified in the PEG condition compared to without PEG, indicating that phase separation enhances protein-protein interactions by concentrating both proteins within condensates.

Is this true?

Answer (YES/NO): YES